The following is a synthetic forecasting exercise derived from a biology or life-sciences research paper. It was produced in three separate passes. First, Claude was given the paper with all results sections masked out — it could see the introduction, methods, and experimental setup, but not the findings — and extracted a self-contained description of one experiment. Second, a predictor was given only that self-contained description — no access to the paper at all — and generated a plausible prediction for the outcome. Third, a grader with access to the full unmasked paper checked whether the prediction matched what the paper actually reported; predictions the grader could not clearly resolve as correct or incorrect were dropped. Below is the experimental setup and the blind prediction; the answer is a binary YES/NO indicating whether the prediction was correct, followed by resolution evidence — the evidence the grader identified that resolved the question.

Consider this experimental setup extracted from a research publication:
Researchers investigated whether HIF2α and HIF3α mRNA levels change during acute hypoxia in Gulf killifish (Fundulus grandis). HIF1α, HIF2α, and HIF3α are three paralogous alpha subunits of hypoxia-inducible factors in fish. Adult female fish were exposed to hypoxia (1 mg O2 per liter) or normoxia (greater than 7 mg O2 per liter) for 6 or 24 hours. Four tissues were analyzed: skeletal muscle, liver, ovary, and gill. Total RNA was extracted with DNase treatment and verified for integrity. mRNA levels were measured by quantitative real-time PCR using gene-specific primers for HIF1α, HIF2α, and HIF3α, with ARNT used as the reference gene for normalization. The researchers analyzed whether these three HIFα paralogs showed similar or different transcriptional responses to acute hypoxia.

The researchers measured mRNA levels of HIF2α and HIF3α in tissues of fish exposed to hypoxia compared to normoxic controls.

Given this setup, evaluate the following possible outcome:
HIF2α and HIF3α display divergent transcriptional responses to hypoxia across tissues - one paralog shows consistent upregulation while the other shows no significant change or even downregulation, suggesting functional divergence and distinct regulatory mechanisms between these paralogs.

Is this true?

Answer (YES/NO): NO